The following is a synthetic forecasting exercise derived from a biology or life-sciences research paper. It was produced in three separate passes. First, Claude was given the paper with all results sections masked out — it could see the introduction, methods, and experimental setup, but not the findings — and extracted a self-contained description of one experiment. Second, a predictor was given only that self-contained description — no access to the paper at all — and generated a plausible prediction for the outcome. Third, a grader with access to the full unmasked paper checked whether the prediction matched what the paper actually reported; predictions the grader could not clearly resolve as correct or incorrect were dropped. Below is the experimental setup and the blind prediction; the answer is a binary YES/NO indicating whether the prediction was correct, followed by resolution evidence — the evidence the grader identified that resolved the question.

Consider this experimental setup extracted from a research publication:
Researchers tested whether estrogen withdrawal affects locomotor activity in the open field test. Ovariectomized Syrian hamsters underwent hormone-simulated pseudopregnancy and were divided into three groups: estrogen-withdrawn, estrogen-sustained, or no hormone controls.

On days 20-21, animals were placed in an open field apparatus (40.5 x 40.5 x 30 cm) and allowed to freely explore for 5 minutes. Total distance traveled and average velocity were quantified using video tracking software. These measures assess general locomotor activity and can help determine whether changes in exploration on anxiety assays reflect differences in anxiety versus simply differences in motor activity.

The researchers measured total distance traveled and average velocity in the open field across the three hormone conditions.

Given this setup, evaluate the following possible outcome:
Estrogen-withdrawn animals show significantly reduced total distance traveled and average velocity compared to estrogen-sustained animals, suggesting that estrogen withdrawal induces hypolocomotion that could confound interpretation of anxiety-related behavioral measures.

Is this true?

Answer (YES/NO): NO